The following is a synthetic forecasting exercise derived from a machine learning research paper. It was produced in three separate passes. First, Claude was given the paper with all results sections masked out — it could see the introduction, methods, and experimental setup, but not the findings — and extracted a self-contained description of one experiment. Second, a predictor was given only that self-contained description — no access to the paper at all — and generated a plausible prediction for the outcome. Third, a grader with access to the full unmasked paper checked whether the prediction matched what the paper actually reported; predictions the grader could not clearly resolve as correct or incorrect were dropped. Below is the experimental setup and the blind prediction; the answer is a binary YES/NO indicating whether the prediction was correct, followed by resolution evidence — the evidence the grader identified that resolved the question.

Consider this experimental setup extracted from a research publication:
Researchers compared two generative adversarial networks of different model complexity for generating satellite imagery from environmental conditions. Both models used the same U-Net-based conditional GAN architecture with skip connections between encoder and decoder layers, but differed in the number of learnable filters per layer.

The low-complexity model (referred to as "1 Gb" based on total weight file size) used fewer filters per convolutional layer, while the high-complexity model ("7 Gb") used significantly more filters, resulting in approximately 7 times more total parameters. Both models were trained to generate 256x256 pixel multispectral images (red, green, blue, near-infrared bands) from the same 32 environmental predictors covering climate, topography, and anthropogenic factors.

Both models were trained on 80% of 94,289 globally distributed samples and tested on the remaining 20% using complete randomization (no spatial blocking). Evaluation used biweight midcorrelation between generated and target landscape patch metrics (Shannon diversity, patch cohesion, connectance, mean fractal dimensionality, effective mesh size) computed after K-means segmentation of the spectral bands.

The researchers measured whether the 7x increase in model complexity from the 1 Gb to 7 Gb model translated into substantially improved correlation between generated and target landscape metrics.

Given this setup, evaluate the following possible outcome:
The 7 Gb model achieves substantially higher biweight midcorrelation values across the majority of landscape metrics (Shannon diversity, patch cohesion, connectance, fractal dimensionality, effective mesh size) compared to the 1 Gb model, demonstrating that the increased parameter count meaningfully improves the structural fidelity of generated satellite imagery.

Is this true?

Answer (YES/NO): NO